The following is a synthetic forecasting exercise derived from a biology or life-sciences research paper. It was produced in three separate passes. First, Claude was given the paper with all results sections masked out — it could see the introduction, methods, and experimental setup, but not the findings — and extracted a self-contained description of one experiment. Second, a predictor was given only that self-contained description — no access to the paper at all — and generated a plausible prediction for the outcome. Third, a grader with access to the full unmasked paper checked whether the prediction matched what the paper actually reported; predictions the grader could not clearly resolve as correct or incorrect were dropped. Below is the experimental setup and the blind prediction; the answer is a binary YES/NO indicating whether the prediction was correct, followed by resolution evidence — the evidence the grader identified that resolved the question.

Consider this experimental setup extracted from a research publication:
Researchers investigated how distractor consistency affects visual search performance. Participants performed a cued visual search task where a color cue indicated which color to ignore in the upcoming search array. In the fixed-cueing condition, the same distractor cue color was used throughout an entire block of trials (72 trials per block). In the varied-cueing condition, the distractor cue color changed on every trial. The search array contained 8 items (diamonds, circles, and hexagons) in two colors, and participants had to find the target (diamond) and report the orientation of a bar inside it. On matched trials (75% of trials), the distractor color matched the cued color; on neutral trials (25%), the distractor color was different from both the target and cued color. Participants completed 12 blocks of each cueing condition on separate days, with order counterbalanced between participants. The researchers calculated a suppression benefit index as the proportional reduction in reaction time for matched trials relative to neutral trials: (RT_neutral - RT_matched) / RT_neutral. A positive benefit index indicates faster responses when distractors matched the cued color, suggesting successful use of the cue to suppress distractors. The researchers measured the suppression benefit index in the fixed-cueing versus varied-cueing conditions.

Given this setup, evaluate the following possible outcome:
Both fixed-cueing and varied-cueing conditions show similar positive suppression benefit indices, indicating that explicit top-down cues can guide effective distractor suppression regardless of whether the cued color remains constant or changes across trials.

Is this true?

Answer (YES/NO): NO